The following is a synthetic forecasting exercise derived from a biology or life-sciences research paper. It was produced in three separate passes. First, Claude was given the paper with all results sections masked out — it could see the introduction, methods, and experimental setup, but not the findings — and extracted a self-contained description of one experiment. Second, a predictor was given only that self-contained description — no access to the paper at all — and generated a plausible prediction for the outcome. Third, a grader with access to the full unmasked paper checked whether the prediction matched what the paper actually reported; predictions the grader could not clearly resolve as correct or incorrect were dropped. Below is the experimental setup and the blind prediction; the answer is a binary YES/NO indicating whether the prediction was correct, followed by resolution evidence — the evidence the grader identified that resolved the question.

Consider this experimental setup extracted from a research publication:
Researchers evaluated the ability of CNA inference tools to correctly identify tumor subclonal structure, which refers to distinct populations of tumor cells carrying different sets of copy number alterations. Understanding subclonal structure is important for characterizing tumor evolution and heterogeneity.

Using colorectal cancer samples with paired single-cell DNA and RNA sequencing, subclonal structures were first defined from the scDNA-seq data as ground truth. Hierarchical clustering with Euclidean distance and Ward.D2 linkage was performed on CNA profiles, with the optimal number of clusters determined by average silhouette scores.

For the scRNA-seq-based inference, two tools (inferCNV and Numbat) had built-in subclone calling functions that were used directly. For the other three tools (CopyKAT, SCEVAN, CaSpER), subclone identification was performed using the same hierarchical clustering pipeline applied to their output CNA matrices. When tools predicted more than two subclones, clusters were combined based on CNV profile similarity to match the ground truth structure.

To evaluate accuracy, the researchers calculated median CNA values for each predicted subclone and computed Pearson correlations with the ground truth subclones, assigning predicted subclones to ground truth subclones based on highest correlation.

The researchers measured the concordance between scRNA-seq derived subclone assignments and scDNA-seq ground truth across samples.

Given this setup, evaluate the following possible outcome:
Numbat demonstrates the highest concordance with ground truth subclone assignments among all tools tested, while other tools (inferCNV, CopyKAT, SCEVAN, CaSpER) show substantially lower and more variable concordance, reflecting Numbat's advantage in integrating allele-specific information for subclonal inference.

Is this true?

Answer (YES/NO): NO